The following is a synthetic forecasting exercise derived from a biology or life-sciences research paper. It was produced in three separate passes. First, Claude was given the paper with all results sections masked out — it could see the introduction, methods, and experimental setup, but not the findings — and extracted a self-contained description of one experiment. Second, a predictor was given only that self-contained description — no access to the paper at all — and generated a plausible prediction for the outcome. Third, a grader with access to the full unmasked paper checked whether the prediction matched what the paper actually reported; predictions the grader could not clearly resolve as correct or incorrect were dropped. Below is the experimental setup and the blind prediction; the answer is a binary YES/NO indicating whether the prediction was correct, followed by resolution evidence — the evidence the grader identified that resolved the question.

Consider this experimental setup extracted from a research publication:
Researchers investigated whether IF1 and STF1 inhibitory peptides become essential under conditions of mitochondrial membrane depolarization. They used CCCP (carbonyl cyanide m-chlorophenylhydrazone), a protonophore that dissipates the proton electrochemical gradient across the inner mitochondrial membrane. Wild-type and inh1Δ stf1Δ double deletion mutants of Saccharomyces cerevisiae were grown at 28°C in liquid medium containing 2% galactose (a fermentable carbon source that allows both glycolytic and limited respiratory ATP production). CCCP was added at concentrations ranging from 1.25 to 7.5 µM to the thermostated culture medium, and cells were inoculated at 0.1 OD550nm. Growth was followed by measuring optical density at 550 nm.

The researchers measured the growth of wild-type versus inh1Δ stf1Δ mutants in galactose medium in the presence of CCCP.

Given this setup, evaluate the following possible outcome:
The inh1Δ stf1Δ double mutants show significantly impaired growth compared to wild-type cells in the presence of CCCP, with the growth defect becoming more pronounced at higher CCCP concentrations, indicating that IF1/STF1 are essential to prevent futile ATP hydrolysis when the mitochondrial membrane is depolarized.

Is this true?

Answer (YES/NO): NO